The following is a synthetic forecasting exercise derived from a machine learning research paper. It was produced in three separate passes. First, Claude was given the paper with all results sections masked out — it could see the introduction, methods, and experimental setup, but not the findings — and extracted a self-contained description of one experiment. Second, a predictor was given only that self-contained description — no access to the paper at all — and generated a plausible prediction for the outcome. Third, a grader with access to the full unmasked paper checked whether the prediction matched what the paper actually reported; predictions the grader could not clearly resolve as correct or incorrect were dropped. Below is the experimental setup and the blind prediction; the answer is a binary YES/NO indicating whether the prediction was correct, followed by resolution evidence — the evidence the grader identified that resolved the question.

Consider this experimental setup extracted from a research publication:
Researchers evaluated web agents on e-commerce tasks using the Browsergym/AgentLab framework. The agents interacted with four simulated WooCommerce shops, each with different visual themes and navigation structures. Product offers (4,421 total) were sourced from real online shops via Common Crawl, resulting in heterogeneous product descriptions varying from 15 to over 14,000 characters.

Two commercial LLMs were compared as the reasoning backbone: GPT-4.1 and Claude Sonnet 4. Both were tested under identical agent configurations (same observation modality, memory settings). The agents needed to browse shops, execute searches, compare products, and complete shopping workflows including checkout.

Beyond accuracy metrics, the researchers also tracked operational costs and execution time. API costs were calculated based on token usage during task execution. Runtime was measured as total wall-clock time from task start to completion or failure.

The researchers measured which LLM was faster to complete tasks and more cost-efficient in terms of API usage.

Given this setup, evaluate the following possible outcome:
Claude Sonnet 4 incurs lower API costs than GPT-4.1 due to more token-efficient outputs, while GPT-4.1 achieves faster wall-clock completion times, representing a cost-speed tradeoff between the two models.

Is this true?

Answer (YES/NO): NO